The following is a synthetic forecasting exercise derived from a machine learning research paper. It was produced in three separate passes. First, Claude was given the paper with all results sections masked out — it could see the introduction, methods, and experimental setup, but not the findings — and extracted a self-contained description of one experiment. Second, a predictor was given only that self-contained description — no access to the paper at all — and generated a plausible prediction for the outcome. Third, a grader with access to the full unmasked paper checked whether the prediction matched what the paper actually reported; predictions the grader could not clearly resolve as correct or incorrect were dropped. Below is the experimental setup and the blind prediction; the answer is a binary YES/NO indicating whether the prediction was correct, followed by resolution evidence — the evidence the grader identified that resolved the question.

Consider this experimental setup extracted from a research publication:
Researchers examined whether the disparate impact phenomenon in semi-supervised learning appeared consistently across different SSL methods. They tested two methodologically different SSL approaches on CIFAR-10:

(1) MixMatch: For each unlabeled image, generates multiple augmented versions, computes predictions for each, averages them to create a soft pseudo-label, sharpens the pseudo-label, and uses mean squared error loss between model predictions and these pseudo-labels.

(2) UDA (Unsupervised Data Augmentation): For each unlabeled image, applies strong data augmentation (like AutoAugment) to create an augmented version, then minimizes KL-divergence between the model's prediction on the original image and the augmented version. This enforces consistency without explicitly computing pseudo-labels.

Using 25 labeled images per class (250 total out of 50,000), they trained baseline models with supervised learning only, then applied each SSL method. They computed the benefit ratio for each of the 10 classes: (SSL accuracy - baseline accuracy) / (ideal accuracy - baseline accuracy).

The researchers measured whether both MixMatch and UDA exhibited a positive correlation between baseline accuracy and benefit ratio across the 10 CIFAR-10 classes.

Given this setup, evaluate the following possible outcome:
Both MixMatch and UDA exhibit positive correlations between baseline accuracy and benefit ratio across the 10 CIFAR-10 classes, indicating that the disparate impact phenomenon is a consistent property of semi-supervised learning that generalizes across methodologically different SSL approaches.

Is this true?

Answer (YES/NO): YES